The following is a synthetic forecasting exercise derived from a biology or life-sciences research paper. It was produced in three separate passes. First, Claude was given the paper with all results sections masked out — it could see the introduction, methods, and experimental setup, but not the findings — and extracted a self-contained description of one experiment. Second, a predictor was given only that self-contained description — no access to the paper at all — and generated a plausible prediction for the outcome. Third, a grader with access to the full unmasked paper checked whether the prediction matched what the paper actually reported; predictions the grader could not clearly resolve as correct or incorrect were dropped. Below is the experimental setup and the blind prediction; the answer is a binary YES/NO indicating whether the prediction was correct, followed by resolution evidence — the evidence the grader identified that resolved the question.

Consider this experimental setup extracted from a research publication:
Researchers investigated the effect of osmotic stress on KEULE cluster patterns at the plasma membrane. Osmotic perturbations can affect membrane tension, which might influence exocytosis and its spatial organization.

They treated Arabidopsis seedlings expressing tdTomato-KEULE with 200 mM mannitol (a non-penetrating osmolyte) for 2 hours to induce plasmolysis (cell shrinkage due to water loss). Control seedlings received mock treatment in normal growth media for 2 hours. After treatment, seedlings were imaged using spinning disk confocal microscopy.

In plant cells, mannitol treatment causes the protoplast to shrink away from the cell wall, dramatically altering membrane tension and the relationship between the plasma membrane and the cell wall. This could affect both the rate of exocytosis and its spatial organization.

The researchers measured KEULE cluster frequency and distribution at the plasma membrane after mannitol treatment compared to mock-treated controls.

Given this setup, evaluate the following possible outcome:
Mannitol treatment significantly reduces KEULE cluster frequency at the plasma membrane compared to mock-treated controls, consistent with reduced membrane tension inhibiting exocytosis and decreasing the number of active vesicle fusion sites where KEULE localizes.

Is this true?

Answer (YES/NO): NO